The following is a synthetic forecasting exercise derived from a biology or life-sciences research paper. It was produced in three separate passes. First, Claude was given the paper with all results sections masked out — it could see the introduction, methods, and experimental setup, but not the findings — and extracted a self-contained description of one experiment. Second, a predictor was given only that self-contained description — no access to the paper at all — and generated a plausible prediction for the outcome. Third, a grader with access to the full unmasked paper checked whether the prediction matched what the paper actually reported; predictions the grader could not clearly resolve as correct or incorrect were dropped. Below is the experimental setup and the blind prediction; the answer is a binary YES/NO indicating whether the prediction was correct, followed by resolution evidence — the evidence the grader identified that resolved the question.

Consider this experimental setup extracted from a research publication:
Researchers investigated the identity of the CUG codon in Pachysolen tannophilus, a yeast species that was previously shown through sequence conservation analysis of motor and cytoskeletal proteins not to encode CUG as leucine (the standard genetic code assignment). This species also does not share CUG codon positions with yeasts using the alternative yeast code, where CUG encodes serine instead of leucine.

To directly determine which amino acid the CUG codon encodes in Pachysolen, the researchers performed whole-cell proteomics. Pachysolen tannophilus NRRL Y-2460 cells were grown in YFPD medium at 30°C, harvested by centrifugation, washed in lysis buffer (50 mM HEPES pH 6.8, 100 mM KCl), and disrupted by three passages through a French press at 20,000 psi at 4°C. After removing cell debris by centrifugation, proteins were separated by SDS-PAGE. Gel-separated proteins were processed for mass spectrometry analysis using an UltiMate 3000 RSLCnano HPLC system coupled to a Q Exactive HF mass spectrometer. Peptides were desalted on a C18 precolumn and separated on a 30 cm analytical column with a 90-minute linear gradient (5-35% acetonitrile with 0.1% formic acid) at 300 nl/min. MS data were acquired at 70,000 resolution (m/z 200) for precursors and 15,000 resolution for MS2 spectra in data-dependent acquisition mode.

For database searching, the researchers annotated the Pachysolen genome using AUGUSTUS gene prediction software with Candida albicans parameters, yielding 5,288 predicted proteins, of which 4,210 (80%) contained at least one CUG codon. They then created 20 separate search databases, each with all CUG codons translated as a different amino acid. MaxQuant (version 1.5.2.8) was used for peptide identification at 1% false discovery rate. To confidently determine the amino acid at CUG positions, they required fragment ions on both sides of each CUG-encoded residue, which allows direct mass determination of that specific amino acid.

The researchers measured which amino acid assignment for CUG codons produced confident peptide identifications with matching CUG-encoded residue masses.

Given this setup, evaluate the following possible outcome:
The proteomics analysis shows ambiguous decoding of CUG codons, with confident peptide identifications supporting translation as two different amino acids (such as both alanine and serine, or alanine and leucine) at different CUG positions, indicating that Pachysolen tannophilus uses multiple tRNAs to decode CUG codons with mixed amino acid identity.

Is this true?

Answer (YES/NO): NO